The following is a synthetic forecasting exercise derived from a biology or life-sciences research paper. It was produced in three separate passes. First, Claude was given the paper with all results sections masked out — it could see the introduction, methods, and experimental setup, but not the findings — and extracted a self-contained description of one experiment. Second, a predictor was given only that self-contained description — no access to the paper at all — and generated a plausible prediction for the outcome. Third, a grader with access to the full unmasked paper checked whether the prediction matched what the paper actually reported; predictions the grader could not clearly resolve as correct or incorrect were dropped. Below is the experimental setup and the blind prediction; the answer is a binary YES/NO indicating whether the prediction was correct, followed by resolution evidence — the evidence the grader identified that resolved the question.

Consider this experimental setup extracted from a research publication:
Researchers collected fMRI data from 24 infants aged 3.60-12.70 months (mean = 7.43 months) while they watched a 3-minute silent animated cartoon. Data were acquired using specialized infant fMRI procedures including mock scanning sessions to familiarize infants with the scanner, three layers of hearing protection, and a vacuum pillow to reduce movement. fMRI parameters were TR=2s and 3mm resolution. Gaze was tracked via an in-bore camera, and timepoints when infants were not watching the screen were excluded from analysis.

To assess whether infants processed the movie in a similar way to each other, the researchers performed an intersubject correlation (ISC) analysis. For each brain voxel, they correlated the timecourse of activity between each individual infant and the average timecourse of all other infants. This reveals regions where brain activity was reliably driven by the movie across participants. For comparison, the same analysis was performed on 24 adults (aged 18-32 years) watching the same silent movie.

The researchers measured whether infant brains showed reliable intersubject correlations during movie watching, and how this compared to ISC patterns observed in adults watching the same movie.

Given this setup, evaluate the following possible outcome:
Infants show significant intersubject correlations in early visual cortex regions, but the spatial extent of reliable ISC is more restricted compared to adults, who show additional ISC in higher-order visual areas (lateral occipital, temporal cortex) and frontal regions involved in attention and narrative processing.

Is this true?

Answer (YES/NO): NO